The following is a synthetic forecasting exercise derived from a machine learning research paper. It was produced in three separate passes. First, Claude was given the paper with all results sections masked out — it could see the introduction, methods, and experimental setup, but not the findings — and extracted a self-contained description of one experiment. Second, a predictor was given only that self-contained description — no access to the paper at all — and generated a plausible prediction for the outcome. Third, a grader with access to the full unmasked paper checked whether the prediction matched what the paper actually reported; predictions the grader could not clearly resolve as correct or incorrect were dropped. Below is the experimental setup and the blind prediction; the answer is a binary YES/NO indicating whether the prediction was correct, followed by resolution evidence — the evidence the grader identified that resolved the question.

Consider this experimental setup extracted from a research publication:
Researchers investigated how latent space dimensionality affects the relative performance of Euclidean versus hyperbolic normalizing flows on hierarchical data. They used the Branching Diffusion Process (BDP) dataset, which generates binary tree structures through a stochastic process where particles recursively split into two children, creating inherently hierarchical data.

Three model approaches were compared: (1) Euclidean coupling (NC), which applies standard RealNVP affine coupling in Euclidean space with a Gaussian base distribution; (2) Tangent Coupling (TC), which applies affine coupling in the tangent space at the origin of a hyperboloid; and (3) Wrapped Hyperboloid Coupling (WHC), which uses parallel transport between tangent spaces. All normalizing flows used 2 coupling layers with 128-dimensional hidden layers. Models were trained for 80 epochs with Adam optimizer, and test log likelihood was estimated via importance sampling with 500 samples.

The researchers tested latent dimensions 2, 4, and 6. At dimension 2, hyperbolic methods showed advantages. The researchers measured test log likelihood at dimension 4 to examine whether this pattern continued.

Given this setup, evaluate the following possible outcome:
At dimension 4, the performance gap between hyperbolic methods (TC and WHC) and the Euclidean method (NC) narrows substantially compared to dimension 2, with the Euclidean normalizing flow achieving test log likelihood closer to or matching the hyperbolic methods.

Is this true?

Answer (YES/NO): YES